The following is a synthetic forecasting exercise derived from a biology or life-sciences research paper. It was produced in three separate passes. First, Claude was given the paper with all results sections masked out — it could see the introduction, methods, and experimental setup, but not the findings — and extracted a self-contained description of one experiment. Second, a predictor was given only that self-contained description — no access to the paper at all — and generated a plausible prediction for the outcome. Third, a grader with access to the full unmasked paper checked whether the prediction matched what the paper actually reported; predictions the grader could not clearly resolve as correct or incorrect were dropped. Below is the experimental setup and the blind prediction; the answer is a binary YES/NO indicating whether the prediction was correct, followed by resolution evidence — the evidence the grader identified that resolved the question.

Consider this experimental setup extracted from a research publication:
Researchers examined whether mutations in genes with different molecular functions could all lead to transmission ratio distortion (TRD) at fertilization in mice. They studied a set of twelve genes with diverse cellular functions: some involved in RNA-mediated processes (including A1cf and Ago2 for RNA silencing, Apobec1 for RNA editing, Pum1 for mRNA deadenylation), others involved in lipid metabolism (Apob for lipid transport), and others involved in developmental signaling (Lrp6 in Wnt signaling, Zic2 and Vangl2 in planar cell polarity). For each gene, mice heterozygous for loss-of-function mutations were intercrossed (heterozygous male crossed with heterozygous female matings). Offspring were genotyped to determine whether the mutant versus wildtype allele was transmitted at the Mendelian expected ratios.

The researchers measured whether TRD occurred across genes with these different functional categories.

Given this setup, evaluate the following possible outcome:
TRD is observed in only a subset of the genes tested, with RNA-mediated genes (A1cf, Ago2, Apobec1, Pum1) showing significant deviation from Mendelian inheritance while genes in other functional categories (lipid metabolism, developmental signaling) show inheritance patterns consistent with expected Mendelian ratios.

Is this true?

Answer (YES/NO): NO